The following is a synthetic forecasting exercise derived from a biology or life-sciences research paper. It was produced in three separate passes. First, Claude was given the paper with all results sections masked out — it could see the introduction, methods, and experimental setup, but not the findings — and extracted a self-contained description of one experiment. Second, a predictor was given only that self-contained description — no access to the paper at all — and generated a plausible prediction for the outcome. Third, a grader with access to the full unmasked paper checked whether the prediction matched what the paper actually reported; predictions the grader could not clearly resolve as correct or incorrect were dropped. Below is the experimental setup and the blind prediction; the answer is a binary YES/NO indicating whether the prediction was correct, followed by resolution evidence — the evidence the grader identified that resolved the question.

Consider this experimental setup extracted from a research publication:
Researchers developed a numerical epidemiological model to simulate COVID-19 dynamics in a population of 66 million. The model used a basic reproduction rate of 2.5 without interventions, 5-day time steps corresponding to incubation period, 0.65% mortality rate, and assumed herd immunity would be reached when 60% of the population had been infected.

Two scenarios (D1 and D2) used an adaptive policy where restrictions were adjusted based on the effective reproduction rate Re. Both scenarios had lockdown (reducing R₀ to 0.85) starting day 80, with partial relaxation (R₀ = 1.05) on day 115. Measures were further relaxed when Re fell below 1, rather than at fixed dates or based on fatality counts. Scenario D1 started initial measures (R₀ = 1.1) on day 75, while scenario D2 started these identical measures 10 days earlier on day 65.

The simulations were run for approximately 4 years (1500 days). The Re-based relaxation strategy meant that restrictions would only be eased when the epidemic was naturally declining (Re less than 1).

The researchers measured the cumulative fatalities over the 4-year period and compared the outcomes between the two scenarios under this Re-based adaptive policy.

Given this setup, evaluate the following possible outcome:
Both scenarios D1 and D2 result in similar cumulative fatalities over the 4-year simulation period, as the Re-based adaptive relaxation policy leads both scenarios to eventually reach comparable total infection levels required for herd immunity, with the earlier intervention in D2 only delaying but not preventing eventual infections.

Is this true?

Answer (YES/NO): YES